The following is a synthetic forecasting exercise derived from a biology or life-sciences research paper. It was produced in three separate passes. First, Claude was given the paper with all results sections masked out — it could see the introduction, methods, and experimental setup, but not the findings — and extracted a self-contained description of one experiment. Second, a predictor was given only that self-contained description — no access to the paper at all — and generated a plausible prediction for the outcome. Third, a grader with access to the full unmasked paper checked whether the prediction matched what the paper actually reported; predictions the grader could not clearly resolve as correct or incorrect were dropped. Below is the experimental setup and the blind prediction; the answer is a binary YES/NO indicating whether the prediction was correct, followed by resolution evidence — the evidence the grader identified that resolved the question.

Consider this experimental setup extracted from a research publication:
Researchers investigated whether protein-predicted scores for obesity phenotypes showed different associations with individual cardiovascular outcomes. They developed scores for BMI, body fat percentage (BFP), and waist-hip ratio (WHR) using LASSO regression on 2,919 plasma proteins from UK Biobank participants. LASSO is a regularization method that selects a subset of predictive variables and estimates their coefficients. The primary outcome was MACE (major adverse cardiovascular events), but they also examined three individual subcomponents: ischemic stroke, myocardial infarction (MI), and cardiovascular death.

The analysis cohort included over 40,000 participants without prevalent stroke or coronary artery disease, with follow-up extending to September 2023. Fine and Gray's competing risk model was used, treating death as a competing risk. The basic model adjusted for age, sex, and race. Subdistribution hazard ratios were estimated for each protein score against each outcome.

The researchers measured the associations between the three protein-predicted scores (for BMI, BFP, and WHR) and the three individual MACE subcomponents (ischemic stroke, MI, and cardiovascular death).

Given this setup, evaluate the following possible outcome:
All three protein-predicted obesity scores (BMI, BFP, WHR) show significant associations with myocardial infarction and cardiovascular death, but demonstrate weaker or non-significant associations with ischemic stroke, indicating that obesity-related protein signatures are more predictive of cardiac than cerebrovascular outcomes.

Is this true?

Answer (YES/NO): NO